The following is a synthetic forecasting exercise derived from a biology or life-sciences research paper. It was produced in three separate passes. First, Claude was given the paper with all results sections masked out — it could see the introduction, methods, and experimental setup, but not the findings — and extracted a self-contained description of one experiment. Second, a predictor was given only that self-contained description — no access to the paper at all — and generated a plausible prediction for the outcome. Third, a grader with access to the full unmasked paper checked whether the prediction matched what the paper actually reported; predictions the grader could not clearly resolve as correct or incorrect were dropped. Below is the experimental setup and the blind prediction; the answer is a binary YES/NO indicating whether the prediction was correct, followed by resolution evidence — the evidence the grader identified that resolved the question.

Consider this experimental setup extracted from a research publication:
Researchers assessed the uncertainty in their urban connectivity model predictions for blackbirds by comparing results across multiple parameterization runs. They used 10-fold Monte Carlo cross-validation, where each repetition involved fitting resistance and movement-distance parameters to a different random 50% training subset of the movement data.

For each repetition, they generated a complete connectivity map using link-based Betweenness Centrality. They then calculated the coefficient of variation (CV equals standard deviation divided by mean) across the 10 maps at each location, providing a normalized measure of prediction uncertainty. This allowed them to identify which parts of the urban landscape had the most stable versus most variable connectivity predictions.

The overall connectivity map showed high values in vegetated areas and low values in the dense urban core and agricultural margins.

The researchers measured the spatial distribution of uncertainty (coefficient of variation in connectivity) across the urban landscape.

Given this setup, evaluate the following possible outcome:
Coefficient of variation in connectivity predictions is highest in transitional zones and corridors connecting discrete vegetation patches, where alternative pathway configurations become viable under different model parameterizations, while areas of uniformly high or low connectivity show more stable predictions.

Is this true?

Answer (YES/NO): NO